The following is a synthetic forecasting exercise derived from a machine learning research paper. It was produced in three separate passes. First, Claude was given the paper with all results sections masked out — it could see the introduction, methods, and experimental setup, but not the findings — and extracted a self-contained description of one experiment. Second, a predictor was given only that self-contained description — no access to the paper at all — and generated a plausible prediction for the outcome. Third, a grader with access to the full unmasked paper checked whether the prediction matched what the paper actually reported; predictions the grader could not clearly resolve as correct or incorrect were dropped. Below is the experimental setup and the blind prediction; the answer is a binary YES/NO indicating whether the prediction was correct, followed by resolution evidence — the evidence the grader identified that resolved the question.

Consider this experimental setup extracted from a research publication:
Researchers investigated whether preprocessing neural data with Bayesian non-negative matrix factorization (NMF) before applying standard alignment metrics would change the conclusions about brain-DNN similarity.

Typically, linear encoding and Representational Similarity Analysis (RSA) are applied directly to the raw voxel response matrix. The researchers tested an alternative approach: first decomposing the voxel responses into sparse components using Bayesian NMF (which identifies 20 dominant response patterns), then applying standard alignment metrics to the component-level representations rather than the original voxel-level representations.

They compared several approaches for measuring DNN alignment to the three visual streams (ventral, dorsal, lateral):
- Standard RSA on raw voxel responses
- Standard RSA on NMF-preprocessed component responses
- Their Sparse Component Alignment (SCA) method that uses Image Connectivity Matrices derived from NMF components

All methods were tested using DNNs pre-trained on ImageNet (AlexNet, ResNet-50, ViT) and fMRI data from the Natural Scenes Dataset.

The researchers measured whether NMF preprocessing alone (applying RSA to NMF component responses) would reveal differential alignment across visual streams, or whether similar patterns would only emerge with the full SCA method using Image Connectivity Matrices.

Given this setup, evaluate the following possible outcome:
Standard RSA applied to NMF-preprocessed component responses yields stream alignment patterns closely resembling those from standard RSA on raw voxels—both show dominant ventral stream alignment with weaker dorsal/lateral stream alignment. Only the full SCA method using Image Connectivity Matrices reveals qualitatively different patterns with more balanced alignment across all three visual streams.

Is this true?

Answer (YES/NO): NO